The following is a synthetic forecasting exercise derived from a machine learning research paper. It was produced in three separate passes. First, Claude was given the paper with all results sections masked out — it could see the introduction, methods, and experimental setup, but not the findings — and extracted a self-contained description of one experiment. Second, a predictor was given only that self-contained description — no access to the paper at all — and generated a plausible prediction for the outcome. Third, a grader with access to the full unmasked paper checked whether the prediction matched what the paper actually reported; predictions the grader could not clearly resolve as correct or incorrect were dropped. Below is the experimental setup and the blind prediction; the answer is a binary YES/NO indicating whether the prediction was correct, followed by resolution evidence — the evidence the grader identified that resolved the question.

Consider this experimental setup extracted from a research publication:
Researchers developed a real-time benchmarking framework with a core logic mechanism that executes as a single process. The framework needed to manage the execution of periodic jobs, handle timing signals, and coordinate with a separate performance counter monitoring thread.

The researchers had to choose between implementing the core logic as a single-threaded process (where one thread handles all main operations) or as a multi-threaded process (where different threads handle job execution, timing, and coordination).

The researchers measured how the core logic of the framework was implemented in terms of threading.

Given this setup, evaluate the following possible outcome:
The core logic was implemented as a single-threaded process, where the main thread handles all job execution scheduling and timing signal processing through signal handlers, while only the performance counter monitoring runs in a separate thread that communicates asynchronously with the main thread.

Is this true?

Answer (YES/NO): YES